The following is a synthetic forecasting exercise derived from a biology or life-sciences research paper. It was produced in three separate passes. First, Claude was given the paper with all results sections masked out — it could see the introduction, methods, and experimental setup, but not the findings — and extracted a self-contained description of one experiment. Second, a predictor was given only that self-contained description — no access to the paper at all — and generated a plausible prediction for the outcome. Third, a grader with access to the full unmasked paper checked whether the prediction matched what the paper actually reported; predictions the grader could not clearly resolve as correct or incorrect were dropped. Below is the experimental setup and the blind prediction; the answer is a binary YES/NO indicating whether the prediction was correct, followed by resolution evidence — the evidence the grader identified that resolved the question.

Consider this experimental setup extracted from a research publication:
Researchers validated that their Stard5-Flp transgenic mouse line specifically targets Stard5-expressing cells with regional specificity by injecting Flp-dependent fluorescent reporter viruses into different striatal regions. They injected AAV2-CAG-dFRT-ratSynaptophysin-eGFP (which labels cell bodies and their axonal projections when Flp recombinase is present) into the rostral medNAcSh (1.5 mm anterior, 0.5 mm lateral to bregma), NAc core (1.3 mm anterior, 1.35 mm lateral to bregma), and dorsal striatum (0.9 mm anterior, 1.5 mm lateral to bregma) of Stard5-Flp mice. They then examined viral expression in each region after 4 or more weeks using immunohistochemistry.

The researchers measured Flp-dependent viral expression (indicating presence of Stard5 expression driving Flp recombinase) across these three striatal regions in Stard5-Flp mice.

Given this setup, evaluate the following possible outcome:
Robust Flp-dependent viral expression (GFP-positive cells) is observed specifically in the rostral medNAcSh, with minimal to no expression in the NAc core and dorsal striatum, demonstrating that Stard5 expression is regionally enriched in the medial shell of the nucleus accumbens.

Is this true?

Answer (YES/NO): YES